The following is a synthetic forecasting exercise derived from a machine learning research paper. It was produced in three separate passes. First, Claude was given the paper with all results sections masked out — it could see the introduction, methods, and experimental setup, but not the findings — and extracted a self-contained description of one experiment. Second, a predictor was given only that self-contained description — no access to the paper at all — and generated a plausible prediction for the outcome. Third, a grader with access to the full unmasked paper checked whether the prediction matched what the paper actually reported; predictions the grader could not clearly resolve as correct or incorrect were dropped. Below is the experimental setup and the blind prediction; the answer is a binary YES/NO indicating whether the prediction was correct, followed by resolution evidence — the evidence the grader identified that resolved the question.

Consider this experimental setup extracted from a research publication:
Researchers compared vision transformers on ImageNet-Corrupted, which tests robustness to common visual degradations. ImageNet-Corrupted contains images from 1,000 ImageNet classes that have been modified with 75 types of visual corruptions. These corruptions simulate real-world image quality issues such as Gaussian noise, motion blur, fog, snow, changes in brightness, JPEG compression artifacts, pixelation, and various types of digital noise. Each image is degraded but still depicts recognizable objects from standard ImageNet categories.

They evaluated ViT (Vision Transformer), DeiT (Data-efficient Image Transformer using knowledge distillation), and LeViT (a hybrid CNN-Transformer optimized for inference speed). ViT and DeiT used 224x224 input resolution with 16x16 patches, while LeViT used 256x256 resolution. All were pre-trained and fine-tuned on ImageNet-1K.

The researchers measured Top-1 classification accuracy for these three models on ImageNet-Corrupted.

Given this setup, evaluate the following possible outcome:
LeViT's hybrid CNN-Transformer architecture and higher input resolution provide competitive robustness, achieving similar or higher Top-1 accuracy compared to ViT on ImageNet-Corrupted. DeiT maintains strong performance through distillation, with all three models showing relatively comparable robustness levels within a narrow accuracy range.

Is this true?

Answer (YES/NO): NO